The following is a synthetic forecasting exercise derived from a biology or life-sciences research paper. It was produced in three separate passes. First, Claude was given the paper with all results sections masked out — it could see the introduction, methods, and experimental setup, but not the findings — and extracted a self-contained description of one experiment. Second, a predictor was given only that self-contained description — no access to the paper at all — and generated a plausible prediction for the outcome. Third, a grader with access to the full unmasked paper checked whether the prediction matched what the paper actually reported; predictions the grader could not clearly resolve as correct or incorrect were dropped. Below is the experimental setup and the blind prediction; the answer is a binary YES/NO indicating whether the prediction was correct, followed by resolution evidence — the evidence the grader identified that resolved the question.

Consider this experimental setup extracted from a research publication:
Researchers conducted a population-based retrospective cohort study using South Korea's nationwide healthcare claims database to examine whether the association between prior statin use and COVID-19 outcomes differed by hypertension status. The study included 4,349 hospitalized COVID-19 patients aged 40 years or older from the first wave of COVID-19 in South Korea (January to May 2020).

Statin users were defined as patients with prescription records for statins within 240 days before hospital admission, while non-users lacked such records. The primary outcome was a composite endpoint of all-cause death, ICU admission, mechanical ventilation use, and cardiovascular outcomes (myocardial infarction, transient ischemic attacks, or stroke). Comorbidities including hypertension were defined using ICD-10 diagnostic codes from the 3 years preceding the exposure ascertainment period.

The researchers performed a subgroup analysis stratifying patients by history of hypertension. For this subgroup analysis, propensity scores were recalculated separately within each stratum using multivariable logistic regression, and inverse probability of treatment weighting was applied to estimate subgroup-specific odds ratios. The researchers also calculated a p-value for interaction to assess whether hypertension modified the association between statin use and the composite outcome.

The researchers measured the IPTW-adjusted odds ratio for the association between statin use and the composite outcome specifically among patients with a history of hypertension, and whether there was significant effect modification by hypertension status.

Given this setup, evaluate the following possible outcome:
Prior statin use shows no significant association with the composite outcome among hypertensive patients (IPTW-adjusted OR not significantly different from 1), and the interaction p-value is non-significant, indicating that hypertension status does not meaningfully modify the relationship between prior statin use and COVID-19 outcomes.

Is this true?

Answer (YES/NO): NO